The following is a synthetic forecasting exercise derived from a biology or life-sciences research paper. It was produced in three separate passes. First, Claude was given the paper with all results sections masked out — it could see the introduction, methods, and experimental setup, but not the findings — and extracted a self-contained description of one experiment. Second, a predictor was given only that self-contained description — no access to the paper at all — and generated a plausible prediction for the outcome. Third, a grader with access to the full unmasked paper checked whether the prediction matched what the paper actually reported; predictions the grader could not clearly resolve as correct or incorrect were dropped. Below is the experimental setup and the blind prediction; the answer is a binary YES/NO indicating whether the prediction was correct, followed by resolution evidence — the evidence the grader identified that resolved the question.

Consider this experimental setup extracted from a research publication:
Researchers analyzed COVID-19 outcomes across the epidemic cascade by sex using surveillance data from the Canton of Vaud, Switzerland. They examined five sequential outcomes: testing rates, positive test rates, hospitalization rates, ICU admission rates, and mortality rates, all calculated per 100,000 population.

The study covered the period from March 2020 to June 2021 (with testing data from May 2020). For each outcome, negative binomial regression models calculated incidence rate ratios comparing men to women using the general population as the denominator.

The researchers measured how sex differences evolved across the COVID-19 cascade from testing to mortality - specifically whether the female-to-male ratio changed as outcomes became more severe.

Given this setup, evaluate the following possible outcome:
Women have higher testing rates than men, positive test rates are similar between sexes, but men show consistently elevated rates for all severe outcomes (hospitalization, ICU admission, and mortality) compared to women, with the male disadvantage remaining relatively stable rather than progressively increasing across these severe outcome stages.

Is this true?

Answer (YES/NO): NO